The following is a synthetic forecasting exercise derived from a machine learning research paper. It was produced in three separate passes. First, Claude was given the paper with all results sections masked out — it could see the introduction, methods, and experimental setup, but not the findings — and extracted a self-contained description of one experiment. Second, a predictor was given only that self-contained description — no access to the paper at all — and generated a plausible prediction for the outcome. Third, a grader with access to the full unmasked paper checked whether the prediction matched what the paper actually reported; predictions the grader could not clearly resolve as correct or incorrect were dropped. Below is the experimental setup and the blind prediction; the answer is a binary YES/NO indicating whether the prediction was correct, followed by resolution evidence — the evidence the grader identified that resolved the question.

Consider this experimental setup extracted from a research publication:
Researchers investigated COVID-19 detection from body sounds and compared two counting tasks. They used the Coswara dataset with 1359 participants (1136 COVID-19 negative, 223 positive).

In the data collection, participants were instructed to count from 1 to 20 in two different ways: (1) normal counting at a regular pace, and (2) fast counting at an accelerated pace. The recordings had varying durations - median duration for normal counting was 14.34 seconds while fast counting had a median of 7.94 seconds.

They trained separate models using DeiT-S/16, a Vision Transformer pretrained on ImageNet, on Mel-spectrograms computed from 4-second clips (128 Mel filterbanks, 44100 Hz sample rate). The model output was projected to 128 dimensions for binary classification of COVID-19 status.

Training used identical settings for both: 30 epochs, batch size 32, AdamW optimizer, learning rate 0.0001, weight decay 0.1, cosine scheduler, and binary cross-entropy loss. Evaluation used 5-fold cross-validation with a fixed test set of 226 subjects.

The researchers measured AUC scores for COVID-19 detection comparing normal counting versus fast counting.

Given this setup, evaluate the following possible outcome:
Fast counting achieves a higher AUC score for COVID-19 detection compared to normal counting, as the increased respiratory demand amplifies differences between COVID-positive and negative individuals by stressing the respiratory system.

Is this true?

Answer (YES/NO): NO